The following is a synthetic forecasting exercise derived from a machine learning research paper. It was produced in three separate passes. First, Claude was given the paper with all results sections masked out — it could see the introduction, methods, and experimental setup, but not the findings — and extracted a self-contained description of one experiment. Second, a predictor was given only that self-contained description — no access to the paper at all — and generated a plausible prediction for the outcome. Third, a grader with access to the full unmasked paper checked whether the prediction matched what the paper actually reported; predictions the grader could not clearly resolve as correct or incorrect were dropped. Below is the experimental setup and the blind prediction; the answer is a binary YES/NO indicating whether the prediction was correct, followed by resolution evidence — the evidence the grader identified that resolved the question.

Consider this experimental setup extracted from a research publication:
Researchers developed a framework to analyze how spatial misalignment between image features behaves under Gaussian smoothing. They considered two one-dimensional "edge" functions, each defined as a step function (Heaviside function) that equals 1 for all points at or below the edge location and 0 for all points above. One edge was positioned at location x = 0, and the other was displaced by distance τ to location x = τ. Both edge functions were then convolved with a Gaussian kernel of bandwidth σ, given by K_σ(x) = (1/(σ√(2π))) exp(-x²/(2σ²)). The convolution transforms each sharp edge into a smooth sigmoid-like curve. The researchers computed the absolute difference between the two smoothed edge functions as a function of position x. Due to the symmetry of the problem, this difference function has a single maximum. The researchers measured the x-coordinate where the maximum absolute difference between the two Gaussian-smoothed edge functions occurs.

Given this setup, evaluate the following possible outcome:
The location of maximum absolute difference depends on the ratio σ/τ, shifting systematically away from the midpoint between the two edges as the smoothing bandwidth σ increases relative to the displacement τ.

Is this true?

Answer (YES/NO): NO